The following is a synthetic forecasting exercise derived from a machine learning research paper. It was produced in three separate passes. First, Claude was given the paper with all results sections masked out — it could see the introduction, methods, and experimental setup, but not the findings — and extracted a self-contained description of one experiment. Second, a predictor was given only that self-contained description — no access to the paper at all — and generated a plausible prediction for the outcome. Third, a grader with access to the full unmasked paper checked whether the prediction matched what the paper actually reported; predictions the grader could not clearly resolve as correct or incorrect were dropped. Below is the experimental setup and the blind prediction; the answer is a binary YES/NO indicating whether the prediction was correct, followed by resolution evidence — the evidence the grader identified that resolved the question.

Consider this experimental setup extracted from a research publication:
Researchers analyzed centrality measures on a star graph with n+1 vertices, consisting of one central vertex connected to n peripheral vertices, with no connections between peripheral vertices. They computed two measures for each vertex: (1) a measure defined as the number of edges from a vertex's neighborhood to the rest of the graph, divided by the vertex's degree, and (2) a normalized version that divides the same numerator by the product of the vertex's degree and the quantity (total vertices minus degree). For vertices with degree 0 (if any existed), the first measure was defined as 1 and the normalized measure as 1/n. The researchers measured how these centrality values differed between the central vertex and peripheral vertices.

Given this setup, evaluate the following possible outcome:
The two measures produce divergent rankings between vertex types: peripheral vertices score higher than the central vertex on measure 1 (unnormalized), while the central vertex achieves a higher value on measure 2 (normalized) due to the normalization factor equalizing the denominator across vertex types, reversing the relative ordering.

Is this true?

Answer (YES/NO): NO